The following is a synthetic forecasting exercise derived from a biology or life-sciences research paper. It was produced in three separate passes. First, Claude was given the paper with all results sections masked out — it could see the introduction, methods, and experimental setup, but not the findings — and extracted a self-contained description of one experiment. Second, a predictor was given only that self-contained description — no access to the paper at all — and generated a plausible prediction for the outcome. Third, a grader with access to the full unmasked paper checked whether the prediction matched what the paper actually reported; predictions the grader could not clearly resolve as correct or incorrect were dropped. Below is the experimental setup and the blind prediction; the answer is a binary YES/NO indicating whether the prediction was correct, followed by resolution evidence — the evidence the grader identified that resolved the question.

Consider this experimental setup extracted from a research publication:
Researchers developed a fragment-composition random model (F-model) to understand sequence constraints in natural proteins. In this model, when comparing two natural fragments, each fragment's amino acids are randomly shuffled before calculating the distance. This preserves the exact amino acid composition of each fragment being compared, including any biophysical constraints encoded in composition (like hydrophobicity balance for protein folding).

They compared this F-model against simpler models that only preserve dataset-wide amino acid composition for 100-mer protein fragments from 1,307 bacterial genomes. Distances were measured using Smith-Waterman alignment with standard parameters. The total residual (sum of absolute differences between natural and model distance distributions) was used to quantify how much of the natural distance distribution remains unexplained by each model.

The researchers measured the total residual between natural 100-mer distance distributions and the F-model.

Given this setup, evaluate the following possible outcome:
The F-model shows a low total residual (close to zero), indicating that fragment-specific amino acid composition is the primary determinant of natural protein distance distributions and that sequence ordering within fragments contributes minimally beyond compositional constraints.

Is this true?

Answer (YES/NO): YES